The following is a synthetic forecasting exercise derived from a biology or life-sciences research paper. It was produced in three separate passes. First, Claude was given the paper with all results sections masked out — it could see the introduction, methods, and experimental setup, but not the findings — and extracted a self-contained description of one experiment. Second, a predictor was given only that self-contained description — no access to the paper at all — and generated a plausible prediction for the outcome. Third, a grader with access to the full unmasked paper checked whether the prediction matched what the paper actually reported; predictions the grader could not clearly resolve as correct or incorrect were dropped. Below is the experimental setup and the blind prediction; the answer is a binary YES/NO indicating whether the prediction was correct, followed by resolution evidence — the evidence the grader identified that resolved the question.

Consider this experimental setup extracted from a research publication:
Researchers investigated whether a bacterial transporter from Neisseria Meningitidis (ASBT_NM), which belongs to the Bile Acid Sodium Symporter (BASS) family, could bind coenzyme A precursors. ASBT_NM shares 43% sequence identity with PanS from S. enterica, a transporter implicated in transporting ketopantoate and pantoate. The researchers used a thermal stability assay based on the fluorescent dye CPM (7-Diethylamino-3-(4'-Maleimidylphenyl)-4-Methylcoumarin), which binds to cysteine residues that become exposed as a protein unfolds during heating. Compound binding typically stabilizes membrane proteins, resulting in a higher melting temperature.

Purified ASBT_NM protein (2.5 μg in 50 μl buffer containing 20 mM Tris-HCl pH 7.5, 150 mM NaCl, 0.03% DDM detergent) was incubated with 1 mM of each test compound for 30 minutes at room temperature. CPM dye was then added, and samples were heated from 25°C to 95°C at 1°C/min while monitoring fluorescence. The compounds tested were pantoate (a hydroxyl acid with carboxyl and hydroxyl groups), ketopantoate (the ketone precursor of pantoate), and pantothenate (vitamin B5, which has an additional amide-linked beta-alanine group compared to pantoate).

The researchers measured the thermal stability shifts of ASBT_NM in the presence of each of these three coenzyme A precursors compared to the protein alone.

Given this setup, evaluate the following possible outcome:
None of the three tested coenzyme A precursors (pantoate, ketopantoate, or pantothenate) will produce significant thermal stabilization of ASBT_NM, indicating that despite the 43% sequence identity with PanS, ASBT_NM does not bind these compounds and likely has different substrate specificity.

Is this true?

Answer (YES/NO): NO